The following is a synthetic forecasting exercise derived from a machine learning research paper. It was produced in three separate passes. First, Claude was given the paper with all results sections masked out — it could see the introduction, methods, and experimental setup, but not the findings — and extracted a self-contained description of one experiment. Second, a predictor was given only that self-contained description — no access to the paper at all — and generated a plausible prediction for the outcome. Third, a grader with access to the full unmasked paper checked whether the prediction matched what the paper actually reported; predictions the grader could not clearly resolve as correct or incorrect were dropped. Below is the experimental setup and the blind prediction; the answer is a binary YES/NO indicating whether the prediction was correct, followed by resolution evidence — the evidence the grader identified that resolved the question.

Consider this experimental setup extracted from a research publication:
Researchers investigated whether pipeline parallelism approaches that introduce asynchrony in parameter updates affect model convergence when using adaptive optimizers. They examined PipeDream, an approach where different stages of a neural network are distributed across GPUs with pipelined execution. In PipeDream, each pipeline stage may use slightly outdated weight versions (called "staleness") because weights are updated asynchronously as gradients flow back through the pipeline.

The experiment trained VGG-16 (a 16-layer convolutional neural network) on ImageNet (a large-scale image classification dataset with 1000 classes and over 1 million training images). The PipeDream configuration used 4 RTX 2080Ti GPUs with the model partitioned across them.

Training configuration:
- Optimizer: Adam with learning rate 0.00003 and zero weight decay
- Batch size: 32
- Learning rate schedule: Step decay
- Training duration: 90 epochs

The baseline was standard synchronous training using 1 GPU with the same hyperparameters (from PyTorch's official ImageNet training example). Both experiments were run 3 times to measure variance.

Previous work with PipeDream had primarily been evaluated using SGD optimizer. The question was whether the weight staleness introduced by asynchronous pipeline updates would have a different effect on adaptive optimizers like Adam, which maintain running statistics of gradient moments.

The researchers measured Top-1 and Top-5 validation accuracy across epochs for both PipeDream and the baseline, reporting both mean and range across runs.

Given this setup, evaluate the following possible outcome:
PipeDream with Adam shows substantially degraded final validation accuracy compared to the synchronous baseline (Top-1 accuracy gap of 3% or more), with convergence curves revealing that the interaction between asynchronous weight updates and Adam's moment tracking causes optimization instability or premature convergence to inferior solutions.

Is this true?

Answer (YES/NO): NO